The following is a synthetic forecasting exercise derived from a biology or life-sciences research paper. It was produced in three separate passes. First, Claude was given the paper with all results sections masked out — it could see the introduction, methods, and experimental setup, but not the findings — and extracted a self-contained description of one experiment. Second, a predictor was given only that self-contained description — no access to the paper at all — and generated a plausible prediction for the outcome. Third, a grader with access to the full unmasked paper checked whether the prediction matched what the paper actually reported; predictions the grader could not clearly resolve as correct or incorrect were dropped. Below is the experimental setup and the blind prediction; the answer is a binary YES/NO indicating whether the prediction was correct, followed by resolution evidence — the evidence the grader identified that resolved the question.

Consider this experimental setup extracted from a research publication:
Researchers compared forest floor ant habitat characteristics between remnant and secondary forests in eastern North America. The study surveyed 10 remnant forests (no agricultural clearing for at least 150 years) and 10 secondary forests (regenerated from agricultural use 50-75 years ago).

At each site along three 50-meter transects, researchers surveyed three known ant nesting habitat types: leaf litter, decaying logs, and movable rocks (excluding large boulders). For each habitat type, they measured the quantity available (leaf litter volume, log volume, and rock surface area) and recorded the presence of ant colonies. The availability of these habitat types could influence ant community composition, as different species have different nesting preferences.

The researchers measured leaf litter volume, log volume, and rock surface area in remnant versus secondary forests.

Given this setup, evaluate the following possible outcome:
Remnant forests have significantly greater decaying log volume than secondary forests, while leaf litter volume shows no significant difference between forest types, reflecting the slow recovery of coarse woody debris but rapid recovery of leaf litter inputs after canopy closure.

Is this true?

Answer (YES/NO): NO